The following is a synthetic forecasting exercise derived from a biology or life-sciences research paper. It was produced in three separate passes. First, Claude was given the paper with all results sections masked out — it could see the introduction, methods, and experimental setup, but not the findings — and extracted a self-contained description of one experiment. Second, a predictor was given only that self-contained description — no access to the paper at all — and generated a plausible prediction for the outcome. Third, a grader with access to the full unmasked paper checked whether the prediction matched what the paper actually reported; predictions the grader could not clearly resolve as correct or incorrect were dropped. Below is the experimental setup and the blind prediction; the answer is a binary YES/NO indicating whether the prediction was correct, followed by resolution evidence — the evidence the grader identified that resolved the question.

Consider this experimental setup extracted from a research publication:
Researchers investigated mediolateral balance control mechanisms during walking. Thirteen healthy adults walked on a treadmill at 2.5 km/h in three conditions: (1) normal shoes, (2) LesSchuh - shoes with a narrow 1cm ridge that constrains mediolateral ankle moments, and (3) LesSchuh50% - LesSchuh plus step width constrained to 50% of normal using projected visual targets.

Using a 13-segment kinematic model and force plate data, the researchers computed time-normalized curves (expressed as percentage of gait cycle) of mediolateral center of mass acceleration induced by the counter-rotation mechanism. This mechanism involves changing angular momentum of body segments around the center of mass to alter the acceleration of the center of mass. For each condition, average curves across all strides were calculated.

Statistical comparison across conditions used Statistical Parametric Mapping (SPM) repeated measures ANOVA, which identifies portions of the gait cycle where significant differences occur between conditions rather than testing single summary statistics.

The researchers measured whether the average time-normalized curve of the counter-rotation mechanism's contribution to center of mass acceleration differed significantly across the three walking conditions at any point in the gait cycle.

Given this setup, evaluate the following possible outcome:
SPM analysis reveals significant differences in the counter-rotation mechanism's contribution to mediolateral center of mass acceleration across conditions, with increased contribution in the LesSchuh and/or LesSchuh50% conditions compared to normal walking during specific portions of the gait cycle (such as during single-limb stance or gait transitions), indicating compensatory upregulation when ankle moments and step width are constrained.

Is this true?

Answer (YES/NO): NO